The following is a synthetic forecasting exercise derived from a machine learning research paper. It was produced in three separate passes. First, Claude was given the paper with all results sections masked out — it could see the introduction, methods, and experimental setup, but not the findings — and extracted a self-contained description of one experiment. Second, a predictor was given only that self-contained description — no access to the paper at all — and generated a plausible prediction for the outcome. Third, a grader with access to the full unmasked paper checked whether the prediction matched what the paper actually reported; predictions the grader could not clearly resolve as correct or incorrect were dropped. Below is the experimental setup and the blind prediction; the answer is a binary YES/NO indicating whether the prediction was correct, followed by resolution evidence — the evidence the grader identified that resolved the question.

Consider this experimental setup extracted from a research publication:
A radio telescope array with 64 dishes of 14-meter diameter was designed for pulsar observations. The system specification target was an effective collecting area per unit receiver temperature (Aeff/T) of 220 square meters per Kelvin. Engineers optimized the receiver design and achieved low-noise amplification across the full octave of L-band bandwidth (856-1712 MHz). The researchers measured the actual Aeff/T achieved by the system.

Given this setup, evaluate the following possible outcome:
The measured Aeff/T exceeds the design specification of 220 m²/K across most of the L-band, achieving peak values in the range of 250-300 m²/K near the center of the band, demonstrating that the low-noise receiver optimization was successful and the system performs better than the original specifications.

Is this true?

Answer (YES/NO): NO